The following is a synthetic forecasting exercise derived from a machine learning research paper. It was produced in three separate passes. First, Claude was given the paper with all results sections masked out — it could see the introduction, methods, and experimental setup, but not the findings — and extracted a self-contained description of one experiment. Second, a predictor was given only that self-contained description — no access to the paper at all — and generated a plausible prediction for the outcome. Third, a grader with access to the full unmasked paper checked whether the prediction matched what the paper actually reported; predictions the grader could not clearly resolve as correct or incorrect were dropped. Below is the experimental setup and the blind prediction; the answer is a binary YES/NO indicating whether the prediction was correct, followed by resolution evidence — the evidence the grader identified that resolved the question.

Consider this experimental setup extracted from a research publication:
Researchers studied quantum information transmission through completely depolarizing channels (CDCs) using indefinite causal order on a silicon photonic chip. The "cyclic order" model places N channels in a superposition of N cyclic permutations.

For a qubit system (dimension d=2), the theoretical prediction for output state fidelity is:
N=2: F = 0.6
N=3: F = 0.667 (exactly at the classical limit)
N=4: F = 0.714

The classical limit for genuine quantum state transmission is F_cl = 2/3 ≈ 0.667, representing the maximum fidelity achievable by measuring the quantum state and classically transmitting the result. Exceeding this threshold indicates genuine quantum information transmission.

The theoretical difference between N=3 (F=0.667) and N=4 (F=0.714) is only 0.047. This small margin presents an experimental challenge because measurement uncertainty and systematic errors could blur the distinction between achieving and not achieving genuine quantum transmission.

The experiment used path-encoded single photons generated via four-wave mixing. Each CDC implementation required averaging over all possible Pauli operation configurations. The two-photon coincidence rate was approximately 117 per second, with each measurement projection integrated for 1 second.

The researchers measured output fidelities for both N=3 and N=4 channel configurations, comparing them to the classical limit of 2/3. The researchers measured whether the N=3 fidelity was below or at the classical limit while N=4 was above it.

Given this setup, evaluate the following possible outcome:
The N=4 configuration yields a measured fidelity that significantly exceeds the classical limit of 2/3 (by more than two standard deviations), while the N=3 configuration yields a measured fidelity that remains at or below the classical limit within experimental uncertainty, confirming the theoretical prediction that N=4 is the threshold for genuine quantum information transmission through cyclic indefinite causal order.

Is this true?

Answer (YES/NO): YES